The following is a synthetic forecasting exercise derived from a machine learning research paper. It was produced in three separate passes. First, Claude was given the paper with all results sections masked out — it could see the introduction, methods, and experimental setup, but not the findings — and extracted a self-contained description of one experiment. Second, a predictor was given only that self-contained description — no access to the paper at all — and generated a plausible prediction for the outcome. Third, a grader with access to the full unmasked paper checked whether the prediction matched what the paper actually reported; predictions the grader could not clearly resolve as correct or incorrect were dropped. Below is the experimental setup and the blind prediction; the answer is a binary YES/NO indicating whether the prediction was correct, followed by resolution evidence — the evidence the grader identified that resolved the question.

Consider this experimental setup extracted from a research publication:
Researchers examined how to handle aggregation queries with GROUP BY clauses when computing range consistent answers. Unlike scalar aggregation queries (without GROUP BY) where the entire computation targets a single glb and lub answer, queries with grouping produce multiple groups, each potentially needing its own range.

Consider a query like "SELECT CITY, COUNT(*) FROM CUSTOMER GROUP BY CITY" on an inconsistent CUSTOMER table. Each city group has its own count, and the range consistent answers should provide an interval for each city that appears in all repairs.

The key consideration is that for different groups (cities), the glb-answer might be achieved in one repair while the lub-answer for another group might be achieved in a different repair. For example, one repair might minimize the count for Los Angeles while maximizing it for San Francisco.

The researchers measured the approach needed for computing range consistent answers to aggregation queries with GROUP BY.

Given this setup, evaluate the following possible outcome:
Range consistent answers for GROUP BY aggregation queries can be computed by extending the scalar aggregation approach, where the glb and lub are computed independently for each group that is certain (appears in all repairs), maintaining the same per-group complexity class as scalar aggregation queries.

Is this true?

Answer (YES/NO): YES